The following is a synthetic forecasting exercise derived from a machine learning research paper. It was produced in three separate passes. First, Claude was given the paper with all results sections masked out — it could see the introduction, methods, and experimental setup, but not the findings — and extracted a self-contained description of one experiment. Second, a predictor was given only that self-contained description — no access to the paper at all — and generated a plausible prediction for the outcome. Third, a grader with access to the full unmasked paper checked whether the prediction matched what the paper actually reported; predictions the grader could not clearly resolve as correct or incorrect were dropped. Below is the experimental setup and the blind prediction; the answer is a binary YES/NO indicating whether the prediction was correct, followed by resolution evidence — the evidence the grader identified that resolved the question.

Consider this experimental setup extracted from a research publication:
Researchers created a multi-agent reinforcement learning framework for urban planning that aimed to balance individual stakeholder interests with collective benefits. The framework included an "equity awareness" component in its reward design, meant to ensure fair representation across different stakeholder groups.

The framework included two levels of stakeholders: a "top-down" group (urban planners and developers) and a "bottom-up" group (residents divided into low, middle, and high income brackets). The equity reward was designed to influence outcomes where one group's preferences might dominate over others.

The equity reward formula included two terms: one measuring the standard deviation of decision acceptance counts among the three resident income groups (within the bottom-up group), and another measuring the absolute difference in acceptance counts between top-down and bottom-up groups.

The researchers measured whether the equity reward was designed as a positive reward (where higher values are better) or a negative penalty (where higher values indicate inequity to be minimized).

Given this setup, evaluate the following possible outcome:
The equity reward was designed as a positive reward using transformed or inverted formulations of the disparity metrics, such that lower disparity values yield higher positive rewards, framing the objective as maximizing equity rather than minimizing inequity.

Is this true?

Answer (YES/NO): NO